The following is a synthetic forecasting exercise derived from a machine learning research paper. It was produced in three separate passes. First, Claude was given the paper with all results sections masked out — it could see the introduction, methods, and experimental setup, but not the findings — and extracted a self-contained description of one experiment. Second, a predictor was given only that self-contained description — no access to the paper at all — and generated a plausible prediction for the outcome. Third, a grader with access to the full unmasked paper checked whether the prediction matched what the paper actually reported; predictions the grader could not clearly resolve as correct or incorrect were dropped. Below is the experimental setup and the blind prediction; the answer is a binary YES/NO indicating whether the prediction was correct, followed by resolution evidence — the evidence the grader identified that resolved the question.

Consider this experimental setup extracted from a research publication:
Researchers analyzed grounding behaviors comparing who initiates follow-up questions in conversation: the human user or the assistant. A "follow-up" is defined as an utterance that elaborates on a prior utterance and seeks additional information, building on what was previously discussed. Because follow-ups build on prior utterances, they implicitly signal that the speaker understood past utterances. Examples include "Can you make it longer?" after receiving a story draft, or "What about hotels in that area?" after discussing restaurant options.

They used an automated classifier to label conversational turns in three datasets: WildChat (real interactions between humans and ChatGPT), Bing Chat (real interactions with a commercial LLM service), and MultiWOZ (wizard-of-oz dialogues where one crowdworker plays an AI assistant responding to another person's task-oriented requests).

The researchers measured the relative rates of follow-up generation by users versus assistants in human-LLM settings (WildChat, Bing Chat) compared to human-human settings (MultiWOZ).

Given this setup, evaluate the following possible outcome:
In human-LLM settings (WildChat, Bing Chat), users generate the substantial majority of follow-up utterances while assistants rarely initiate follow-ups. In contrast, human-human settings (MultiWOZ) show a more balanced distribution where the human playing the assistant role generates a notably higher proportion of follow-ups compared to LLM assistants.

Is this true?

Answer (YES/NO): YES